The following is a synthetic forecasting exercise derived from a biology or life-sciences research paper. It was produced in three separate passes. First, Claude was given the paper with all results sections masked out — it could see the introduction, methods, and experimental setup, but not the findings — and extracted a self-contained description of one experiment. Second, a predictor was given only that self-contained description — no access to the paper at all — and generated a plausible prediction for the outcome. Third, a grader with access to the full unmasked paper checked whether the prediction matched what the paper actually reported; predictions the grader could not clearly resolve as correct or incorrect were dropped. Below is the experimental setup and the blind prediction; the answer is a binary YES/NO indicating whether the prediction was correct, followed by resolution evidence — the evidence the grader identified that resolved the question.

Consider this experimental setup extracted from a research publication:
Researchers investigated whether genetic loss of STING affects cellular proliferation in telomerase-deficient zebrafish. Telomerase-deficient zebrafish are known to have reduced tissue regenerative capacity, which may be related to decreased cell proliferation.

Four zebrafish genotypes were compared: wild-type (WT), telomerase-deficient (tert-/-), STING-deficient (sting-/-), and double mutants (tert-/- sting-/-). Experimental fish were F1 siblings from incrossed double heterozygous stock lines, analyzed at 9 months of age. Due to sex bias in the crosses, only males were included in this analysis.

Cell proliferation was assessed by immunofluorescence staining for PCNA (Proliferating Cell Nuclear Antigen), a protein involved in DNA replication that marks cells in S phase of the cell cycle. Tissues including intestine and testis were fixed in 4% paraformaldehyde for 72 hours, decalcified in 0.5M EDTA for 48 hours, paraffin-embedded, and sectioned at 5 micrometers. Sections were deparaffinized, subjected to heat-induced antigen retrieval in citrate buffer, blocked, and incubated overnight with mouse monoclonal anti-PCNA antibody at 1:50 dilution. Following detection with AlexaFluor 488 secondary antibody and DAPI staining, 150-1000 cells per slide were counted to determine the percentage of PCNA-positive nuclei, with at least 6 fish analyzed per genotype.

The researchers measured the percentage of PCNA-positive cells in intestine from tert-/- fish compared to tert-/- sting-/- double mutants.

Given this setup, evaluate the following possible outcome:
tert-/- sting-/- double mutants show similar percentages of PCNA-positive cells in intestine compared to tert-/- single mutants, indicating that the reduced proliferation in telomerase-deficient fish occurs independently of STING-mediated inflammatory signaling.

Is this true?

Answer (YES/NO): YES